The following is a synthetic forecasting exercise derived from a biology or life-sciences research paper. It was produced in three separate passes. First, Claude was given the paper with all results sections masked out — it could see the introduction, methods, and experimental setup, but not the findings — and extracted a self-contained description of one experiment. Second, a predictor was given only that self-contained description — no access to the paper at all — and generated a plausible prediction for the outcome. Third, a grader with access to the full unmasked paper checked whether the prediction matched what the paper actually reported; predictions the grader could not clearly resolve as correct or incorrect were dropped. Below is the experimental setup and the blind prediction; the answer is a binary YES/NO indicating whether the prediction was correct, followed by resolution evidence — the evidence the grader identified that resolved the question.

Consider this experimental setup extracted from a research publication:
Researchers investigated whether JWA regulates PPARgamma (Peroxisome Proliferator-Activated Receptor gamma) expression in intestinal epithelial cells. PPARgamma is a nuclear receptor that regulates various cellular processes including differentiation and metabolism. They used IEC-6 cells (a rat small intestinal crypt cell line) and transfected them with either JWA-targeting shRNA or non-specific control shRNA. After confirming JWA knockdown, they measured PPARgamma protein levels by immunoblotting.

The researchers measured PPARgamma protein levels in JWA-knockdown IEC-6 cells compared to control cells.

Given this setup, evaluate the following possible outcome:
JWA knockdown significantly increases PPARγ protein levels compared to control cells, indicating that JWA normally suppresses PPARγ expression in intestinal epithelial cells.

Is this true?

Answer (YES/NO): YES